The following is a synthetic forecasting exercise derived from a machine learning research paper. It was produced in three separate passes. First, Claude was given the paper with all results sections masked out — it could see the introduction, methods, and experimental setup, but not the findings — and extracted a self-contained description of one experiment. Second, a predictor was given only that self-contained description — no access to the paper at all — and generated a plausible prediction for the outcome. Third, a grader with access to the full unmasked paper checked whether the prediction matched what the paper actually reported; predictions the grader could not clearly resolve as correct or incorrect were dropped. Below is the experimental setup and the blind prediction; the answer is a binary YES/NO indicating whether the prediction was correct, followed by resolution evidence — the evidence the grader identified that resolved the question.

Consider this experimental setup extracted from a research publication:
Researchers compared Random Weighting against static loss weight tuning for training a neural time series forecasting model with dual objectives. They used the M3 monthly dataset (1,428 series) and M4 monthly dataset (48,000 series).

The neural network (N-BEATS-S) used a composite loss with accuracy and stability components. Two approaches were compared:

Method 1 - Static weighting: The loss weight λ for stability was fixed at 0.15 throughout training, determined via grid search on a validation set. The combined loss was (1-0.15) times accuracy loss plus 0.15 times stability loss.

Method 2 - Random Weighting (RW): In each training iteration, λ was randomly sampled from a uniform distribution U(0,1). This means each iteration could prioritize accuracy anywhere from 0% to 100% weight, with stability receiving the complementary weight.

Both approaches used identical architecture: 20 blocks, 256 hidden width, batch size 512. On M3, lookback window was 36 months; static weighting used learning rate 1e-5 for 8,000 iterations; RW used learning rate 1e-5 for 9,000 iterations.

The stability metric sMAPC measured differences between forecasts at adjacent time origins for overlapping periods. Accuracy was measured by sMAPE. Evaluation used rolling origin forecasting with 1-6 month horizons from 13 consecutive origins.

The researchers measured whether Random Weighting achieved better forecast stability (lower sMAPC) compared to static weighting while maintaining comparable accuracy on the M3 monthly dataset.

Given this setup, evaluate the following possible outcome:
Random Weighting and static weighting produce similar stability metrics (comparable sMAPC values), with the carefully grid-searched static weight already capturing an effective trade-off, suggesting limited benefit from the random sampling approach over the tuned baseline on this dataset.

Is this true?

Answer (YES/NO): NO